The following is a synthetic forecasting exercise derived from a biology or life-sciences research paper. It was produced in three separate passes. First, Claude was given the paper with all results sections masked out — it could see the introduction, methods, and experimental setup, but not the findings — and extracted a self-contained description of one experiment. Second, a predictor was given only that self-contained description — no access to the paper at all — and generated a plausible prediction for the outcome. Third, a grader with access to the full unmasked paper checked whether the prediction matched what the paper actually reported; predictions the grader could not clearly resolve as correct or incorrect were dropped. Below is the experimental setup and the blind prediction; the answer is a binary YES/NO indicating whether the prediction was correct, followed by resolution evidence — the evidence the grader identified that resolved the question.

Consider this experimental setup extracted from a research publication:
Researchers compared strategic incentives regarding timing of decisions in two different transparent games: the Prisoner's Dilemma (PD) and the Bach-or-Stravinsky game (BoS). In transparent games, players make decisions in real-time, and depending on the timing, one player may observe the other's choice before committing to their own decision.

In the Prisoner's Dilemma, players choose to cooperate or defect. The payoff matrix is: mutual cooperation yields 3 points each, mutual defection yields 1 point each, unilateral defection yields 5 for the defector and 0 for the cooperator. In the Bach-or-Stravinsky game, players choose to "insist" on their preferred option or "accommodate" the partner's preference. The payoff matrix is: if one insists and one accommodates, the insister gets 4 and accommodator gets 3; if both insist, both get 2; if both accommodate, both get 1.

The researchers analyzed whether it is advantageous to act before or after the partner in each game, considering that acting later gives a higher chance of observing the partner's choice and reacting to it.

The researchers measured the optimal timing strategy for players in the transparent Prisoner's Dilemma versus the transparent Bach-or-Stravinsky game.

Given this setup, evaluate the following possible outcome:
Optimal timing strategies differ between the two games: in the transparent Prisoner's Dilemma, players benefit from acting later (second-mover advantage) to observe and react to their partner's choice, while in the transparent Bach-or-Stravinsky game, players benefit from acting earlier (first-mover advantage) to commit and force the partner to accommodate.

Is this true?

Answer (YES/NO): YES